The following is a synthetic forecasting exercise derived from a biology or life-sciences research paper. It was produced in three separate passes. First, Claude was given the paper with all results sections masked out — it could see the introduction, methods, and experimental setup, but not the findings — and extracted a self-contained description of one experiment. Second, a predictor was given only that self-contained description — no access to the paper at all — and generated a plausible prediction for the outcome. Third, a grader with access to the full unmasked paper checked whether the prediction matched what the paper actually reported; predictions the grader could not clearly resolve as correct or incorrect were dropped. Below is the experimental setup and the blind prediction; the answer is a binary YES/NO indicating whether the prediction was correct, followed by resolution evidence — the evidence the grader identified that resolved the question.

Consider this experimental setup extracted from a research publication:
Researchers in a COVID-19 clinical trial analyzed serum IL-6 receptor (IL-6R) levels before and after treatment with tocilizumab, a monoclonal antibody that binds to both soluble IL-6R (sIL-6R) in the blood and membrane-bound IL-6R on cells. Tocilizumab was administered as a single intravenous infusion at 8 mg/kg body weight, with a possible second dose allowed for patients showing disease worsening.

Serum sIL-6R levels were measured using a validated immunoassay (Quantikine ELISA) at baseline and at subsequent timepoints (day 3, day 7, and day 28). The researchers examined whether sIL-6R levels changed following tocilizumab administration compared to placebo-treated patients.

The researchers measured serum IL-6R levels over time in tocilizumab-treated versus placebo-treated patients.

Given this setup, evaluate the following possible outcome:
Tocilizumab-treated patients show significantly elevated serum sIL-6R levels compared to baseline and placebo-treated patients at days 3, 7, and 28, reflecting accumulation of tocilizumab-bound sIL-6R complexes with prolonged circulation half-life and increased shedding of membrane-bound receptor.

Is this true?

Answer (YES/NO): NO